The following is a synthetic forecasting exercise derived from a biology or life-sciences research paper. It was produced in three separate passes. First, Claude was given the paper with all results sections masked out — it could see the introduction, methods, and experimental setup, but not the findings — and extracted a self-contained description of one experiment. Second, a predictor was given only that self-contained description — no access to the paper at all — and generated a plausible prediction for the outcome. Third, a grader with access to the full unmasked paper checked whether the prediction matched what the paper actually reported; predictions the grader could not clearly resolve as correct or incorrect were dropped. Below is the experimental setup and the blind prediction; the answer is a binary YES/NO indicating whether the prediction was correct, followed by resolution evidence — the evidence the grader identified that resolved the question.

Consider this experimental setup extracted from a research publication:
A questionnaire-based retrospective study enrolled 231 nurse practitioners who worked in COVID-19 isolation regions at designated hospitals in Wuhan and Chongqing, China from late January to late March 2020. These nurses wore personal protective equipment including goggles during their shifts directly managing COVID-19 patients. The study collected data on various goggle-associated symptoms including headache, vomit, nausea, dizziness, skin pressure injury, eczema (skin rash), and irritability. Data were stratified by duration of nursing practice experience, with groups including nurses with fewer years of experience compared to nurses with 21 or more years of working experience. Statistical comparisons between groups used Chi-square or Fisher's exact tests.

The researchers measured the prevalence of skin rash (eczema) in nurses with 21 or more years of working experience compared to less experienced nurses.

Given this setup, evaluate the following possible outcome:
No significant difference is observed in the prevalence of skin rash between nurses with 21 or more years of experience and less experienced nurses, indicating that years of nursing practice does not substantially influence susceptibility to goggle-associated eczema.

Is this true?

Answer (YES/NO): NO